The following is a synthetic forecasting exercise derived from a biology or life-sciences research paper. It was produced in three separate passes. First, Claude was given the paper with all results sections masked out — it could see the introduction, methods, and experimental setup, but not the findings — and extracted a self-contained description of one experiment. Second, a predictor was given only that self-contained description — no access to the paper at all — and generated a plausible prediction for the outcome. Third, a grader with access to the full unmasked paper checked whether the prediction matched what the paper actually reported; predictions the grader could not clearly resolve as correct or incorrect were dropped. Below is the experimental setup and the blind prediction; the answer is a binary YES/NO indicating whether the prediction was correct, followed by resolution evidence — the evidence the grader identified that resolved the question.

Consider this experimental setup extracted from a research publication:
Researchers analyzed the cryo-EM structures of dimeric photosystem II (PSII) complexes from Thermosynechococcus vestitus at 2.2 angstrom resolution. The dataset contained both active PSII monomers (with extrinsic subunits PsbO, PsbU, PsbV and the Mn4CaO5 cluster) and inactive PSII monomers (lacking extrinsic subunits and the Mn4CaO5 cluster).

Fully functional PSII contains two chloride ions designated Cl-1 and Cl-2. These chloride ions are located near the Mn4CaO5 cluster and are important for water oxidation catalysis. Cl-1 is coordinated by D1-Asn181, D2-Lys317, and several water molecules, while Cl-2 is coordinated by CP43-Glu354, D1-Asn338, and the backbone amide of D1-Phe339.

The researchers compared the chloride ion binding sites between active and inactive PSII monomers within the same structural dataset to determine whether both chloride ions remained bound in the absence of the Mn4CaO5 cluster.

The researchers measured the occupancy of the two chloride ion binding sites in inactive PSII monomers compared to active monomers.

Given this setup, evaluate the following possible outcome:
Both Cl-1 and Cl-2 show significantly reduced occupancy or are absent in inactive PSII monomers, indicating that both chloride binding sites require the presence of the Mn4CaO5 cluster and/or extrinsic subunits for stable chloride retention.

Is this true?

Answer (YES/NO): NO